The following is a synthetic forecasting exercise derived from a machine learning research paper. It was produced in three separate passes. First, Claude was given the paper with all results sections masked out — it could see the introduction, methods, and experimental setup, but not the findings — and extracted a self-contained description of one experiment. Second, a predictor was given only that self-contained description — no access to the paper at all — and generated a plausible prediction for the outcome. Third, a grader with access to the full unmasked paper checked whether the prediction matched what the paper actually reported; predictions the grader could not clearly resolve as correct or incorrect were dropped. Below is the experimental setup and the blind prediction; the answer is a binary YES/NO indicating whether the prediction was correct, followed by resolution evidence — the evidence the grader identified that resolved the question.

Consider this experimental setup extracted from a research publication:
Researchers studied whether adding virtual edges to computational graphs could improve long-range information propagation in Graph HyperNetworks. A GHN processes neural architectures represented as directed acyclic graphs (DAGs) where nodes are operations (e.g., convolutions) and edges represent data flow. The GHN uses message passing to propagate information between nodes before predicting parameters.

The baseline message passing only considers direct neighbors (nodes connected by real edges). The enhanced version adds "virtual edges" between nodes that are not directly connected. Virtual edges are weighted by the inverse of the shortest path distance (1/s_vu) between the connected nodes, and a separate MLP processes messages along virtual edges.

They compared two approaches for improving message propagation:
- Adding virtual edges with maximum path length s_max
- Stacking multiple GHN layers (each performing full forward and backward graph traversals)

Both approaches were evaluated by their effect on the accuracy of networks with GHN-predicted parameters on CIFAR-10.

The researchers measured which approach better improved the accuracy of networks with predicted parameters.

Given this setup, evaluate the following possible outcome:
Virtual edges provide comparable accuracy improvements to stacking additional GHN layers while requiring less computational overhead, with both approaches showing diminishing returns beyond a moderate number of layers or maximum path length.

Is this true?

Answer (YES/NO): NO